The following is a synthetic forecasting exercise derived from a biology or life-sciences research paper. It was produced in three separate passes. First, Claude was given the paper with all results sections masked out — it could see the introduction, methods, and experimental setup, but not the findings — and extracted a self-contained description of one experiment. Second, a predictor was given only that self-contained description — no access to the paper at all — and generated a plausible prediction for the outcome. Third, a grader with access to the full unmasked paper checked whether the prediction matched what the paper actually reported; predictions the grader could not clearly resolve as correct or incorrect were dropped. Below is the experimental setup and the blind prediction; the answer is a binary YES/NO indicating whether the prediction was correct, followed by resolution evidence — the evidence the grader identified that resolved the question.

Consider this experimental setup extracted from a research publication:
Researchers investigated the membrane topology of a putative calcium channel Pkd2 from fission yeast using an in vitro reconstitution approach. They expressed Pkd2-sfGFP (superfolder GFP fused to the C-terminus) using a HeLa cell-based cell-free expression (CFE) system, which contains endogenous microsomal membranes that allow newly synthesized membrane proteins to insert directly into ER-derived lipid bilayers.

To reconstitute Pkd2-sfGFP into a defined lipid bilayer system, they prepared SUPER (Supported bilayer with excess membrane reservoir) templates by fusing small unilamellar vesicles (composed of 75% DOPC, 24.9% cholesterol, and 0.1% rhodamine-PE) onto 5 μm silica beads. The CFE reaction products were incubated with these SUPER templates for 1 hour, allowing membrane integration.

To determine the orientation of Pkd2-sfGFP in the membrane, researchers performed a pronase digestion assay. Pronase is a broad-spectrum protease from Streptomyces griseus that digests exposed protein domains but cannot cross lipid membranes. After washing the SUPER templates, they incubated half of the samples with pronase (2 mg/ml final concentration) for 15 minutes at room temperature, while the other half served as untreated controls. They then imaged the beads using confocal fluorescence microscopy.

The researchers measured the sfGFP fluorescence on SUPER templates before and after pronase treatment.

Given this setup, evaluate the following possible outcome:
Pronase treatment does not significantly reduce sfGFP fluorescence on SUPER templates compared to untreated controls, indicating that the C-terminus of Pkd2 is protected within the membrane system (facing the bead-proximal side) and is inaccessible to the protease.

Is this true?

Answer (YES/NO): NO